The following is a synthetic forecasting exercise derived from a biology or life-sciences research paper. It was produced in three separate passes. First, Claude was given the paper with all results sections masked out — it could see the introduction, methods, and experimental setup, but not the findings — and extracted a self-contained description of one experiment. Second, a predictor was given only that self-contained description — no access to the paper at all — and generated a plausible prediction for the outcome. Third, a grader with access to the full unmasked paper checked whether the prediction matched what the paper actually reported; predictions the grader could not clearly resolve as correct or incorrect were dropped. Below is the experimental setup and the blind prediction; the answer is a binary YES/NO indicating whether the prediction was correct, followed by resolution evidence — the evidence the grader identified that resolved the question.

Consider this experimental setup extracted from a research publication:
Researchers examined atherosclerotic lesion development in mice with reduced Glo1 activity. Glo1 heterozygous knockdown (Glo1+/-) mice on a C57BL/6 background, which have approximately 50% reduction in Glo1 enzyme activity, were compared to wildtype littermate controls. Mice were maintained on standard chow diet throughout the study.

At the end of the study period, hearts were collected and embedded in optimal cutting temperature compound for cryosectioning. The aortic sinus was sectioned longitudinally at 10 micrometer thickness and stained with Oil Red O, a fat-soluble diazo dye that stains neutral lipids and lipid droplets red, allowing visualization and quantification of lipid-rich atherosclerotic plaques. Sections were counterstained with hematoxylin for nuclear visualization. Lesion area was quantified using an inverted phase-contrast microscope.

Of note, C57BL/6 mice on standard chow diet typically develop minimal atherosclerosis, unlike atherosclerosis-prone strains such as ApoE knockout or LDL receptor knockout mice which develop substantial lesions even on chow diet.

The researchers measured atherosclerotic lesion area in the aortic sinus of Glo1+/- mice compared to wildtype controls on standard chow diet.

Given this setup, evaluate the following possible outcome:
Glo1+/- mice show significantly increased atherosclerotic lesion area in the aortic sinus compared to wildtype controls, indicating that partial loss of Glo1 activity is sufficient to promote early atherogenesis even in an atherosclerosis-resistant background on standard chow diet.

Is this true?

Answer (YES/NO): NO